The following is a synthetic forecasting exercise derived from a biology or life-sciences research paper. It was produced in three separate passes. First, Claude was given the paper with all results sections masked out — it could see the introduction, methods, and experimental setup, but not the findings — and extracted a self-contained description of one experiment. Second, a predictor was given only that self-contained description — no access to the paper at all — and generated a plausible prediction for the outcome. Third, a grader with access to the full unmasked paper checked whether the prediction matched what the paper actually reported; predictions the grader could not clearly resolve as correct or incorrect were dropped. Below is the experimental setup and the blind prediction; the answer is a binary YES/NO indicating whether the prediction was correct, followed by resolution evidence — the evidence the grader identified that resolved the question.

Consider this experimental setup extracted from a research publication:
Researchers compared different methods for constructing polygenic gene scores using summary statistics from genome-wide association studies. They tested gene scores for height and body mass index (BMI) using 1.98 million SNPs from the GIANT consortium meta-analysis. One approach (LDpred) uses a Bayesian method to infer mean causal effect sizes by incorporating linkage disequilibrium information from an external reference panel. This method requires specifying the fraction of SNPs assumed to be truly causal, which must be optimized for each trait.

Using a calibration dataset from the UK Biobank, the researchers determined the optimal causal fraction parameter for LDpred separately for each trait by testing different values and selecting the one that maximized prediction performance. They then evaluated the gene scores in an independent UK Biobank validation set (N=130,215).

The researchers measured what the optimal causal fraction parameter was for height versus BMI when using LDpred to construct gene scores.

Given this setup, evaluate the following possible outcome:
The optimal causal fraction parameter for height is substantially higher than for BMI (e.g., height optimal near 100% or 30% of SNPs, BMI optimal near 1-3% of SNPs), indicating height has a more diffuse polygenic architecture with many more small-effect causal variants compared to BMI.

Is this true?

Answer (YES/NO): YES